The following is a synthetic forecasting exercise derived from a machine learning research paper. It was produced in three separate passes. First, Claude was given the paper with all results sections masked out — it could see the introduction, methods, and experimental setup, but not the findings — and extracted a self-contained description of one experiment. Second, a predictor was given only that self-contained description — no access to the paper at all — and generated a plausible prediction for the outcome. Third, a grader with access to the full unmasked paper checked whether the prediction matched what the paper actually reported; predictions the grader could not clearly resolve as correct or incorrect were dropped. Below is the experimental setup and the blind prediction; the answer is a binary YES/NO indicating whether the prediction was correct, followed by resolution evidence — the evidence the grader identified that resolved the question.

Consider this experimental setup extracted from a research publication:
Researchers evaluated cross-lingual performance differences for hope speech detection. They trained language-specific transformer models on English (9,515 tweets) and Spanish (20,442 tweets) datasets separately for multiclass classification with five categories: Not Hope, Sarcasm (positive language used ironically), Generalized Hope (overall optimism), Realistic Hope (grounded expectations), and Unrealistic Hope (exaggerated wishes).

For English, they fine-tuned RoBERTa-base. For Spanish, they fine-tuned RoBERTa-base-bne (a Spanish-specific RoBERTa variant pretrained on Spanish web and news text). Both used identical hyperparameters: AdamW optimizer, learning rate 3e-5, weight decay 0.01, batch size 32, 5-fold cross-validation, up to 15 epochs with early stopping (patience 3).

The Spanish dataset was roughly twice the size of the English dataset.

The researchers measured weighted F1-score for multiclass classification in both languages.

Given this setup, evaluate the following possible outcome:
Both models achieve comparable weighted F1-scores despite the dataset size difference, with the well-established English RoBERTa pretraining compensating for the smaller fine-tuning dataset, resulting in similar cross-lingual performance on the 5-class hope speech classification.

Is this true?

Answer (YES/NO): NO